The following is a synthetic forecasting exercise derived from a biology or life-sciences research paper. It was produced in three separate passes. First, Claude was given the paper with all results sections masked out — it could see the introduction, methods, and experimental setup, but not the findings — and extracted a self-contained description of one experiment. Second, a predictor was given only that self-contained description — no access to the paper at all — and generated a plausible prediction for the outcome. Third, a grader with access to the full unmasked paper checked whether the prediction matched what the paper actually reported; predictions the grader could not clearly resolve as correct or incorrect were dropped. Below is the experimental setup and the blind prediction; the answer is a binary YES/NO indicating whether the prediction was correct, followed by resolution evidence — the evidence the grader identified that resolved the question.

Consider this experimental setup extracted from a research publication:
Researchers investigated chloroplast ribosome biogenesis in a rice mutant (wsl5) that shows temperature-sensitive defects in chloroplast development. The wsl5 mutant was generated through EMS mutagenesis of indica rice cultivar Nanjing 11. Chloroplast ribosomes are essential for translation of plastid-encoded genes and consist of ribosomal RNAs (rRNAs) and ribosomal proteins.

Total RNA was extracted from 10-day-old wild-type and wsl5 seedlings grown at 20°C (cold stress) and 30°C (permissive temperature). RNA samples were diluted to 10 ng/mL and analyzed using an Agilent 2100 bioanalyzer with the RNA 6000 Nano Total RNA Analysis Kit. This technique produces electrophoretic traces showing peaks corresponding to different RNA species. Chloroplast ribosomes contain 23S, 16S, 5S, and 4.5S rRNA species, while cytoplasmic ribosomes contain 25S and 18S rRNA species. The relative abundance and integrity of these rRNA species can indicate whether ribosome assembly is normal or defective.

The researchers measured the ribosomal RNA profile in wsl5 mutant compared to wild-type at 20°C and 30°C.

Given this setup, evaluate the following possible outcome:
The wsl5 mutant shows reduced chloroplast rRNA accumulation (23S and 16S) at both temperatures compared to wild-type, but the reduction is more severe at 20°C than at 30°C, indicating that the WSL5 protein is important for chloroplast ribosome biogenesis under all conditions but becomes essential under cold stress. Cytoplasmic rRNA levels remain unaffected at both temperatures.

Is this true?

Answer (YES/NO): NO